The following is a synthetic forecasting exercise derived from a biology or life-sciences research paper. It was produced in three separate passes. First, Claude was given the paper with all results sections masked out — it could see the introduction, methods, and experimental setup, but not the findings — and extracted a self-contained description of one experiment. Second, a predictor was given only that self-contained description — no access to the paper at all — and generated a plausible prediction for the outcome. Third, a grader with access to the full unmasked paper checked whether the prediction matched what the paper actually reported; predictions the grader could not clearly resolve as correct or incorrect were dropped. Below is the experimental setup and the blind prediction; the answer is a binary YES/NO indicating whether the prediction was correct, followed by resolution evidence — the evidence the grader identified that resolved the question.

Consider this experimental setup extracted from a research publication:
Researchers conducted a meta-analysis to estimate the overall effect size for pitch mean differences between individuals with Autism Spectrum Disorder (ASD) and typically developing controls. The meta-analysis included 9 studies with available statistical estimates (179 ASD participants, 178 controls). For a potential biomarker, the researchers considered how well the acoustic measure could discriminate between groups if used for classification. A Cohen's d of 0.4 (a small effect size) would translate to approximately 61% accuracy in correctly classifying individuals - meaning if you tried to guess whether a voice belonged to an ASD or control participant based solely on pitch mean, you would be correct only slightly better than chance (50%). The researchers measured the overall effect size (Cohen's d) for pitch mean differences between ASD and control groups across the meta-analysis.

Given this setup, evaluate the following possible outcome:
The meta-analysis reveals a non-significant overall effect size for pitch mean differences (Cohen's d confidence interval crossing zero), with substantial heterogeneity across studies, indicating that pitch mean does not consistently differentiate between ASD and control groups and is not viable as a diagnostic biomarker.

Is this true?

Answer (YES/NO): NO